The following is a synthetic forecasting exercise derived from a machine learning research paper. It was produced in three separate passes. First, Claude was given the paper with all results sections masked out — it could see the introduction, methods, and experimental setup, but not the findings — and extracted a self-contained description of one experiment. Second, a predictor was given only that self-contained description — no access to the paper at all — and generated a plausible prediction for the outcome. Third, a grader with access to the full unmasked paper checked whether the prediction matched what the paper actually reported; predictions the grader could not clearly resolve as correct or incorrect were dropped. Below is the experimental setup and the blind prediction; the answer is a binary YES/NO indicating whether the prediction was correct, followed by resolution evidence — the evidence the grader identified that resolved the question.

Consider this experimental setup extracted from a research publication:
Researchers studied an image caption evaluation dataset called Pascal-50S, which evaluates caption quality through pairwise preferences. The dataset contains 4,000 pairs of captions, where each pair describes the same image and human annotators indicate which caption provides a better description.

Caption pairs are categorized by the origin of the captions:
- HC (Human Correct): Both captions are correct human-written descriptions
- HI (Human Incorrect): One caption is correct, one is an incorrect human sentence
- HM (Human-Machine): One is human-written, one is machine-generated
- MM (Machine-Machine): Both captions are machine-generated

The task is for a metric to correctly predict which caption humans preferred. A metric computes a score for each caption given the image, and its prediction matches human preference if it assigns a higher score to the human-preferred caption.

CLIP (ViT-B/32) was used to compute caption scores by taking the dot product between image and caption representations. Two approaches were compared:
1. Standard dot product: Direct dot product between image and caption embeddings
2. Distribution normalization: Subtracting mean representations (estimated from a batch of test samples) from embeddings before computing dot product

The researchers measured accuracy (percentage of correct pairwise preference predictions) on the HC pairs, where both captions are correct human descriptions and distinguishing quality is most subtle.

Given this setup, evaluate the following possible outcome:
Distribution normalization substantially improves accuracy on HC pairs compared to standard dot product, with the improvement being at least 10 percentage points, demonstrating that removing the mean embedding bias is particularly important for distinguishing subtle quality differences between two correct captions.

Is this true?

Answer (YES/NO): NO